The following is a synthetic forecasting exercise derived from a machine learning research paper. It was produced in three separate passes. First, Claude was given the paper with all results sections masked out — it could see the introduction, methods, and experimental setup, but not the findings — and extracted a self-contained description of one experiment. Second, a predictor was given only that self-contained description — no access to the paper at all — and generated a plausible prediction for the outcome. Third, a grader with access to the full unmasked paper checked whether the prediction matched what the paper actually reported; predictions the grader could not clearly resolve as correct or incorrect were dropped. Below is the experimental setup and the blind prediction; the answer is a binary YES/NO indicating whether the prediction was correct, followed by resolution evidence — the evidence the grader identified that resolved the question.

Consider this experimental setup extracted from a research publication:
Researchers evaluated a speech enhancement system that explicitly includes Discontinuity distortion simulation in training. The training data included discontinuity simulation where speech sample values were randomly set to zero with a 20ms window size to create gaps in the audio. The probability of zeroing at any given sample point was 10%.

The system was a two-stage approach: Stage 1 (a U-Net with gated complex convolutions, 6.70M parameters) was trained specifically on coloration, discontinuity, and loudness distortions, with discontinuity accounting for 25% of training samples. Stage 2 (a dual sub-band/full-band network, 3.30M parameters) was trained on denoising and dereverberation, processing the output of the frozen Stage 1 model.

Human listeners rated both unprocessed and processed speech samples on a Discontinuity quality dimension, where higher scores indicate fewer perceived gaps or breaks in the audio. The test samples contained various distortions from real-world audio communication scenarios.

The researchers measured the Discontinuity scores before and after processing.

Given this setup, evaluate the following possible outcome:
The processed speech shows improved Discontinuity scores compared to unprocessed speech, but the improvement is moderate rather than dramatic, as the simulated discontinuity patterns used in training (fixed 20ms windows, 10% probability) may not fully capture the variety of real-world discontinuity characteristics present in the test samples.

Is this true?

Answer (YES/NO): NO